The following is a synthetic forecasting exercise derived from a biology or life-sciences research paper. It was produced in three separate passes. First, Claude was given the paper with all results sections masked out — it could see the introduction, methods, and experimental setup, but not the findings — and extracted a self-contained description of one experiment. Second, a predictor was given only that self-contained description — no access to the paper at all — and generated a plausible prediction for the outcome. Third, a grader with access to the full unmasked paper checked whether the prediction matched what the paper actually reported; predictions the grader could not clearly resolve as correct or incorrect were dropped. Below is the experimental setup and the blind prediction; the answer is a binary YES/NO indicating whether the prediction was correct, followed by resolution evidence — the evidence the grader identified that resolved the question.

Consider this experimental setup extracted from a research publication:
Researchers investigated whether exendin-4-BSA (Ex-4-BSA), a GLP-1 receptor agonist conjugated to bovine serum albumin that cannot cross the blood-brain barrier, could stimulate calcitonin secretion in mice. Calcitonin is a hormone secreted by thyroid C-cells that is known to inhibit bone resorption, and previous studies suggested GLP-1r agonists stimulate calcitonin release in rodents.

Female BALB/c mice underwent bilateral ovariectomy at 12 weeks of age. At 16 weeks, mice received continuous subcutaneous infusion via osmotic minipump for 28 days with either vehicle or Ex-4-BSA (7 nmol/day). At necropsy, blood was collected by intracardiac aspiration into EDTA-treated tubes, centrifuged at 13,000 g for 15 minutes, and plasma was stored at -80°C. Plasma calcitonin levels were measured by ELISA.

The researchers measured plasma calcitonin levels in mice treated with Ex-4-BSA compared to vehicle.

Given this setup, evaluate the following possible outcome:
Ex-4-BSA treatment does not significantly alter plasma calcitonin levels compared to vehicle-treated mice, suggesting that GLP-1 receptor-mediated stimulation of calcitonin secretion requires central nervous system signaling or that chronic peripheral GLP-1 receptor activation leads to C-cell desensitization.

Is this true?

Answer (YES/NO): NO